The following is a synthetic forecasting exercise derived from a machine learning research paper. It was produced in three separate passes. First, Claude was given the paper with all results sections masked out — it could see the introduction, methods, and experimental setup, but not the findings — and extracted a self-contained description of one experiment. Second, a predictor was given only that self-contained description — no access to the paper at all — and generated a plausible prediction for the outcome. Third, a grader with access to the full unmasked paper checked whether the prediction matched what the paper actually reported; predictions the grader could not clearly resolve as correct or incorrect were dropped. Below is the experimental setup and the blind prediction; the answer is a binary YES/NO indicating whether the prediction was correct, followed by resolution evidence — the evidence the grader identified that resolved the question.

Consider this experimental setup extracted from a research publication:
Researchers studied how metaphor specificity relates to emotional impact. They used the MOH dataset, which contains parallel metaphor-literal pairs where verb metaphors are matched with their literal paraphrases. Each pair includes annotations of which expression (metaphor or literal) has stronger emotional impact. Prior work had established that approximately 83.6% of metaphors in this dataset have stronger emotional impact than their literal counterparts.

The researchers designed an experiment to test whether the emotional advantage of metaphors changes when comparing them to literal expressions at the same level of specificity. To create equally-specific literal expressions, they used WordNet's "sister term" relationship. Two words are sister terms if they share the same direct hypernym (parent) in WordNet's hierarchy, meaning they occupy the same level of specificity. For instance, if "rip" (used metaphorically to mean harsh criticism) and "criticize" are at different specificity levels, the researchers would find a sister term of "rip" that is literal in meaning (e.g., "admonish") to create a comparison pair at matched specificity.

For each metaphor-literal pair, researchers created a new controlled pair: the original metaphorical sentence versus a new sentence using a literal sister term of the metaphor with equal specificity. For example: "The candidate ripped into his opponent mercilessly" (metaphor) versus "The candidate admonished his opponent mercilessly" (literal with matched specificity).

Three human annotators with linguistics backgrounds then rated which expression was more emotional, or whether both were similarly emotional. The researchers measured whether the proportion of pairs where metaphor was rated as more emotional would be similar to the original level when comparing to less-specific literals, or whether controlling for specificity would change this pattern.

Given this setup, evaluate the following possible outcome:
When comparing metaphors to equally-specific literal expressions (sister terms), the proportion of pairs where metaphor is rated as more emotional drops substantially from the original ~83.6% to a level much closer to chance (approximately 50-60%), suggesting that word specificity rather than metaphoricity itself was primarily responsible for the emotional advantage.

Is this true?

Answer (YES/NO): NO